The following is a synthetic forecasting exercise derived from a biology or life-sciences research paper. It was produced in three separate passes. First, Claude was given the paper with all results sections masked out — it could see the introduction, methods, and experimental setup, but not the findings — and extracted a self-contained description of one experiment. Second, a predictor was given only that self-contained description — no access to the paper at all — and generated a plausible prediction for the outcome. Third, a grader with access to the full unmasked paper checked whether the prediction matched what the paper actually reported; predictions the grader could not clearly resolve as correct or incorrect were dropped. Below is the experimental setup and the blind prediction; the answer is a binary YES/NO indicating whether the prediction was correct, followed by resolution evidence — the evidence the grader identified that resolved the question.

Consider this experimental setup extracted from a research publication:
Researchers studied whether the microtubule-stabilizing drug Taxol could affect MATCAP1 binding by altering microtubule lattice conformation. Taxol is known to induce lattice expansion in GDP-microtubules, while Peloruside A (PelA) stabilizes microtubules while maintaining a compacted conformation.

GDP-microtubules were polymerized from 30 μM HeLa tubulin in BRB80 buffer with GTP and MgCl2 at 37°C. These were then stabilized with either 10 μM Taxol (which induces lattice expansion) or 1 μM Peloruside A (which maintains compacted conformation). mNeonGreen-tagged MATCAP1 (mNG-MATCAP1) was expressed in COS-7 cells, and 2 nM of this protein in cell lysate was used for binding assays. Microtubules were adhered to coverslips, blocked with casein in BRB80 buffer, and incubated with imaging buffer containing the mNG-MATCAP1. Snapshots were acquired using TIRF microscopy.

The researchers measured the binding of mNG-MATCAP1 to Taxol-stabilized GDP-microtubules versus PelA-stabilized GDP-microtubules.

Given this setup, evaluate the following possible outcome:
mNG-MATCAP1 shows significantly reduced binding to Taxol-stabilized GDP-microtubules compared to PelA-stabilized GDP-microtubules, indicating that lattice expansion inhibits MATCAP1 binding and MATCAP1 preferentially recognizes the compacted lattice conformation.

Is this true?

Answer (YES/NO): NO